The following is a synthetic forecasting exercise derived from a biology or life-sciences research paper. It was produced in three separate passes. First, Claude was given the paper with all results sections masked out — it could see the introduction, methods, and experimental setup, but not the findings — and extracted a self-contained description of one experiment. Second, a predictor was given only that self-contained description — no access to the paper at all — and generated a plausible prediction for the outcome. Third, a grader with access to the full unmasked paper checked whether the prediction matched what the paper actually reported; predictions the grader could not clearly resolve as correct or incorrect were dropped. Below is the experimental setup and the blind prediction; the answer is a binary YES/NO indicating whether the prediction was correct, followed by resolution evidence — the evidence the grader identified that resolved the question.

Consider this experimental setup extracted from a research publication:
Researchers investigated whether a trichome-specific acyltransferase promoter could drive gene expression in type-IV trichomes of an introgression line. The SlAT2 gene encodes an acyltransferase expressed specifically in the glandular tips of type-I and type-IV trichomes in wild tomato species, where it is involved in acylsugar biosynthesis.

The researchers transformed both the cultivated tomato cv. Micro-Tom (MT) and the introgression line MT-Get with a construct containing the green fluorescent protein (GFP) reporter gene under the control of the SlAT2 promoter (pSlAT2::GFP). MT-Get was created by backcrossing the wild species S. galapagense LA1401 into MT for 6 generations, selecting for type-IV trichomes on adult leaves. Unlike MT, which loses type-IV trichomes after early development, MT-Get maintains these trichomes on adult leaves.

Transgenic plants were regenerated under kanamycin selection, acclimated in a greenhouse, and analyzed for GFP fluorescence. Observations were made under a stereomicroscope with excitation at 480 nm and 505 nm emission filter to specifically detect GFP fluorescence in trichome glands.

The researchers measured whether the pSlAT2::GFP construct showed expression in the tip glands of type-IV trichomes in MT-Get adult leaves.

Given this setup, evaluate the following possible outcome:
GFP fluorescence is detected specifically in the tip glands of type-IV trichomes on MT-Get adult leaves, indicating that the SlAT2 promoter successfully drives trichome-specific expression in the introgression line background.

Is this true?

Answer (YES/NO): YES